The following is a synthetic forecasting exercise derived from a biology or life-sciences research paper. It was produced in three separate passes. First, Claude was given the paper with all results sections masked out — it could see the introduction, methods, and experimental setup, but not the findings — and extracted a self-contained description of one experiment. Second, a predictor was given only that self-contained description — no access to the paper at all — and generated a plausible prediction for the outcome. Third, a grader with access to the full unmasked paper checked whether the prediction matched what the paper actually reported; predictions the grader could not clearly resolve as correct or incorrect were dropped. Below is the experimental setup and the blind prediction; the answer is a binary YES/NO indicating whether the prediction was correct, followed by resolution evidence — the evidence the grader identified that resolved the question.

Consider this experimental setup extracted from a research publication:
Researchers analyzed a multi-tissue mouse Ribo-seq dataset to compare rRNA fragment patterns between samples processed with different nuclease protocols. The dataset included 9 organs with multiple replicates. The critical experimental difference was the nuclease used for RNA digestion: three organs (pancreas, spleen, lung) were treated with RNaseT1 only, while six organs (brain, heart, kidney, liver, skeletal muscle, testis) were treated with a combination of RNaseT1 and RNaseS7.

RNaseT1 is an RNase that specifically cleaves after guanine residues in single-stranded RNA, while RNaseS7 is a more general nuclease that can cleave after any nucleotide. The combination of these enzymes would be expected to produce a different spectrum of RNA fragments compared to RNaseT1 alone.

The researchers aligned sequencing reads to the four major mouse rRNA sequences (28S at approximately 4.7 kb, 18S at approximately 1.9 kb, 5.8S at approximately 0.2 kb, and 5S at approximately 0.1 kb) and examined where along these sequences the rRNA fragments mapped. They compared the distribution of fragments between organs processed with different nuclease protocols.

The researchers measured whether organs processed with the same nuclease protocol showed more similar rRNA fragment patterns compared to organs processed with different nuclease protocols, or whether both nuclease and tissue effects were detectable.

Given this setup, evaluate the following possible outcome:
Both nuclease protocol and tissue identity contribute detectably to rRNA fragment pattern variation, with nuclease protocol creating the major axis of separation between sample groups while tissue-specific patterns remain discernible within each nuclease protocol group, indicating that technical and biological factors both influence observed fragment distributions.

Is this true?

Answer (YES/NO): YES